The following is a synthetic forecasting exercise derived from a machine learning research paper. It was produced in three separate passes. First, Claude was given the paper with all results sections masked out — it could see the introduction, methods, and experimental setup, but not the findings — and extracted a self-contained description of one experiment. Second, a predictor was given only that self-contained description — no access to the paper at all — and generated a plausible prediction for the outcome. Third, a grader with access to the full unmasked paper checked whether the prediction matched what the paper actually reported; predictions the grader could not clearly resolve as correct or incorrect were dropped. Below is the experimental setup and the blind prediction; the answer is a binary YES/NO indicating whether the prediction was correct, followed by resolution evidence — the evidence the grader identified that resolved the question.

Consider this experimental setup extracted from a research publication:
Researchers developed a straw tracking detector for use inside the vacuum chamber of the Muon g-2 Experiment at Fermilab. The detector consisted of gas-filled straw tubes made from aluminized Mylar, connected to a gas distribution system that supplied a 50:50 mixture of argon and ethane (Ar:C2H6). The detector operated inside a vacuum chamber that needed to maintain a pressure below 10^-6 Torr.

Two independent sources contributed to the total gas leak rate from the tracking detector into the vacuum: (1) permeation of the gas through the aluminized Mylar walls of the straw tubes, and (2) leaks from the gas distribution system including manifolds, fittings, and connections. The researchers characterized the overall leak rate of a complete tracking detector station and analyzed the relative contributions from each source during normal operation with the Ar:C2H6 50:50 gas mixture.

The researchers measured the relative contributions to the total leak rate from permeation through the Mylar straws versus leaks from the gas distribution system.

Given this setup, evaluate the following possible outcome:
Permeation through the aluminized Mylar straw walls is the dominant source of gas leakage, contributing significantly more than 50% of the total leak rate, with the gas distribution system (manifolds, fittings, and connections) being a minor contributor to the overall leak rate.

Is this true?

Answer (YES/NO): NO